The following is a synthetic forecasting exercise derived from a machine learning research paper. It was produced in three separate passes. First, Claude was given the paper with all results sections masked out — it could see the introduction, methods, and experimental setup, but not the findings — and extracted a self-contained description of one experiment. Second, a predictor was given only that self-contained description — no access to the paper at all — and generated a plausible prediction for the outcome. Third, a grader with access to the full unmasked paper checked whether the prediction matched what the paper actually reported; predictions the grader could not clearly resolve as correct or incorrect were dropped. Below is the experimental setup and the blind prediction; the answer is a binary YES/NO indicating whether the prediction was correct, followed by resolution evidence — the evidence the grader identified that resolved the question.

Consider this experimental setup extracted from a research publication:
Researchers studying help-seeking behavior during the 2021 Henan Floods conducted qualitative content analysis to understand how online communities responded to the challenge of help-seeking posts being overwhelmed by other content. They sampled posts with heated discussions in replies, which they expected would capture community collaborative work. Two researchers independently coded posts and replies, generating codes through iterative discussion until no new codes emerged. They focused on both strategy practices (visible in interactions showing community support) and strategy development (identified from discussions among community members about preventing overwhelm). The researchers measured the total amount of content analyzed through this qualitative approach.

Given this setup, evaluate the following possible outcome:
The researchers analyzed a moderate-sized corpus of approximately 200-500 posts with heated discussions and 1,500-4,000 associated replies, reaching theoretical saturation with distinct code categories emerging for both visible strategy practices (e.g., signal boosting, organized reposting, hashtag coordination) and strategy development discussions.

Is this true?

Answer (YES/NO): NO